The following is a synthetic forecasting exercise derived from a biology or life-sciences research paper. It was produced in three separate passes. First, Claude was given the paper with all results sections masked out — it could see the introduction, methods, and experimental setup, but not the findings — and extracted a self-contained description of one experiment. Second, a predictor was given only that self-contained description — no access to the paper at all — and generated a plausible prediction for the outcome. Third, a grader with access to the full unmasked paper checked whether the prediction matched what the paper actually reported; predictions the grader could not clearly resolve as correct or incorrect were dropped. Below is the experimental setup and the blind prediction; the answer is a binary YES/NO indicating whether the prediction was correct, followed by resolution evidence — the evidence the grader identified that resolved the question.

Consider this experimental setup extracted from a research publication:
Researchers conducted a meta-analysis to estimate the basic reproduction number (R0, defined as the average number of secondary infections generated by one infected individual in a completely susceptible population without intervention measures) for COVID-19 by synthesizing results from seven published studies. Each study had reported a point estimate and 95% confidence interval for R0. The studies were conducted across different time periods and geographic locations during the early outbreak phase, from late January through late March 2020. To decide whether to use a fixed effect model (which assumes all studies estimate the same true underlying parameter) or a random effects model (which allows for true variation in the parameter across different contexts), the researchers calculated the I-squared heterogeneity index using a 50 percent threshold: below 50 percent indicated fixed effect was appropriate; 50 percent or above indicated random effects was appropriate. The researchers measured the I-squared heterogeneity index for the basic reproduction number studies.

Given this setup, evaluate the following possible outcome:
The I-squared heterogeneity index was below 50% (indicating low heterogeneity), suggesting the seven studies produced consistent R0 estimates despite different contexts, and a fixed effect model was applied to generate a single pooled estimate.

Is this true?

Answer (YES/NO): NO